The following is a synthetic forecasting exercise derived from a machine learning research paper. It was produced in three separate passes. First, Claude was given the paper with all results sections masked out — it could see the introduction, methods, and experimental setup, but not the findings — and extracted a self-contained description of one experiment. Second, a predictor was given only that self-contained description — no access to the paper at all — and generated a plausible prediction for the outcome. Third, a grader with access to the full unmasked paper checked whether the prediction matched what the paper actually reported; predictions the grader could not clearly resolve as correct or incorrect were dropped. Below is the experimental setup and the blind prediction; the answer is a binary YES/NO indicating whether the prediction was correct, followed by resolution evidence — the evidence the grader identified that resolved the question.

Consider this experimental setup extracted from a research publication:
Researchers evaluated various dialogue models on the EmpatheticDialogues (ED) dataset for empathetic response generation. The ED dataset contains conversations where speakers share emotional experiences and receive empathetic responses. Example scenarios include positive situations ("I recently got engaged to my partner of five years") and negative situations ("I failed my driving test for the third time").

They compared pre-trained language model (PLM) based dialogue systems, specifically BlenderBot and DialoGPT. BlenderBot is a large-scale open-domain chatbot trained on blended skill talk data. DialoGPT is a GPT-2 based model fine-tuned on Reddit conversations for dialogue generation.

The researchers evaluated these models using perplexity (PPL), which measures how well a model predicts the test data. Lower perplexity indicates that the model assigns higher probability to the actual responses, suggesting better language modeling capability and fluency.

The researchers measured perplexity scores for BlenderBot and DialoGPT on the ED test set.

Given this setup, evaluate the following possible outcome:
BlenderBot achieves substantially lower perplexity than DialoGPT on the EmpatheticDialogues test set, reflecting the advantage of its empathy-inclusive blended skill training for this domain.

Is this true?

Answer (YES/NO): YES